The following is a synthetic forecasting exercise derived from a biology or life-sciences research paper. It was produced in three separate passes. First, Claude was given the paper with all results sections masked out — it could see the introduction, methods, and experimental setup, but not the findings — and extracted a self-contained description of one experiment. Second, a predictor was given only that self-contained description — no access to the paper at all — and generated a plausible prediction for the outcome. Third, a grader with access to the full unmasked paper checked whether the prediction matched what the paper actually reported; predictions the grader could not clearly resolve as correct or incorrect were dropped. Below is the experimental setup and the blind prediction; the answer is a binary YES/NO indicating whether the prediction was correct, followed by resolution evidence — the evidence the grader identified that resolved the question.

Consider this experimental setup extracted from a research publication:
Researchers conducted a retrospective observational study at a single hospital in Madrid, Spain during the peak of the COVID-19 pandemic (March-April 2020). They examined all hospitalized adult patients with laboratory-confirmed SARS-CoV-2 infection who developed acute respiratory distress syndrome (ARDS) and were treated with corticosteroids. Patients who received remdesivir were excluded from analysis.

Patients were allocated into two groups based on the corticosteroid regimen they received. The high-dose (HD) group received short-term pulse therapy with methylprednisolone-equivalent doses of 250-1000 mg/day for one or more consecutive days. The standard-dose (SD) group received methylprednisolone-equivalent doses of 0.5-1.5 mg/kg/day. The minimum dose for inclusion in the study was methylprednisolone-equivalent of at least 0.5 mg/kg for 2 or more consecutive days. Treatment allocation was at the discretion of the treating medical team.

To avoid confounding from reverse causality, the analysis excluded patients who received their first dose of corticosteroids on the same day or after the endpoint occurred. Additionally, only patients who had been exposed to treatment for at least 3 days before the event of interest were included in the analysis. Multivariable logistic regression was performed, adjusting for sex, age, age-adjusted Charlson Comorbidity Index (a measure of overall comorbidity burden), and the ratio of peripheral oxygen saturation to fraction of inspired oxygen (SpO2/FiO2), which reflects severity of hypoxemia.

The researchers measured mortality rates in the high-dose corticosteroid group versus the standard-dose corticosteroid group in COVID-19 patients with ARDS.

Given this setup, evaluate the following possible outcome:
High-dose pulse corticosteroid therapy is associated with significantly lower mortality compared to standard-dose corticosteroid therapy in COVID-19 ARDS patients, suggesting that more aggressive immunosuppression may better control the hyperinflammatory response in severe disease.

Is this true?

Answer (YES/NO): NO